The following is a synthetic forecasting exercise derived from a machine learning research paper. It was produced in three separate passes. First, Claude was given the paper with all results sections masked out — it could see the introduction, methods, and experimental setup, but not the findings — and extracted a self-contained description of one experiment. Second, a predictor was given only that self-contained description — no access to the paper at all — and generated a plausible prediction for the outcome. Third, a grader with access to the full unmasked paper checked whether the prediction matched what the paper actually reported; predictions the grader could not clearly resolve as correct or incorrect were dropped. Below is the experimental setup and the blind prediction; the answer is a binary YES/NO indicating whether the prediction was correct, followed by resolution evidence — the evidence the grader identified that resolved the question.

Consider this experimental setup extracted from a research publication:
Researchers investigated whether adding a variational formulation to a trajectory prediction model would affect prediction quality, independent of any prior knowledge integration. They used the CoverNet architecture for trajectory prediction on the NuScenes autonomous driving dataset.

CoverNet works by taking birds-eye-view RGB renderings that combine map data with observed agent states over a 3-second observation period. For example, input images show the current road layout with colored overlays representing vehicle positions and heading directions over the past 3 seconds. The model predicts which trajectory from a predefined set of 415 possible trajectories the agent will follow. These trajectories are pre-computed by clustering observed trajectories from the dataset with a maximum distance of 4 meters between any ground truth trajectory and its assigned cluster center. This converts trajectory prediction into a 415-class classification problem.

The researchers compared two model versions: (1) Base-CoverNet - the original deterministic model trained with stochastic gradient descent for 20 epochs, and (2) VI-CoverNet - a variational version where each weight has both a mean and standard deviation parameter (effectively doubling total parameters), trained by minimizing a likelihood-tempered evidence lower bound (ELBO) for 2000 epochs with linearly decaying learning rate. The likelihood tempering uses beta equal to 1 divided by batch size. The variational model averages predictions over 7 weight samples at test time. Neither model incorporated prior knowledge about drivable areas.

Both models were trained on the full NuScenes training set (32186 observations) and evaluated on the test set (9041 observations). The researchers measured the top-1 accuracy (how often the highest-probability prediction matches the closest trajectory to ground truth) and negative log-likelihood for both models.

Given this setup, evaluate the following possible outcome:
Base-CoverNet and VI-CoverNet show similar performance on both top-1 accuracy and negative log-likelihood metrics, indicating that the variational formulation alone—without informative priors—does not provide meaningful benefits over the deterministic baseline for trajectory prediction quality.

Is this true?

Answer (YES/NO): NO